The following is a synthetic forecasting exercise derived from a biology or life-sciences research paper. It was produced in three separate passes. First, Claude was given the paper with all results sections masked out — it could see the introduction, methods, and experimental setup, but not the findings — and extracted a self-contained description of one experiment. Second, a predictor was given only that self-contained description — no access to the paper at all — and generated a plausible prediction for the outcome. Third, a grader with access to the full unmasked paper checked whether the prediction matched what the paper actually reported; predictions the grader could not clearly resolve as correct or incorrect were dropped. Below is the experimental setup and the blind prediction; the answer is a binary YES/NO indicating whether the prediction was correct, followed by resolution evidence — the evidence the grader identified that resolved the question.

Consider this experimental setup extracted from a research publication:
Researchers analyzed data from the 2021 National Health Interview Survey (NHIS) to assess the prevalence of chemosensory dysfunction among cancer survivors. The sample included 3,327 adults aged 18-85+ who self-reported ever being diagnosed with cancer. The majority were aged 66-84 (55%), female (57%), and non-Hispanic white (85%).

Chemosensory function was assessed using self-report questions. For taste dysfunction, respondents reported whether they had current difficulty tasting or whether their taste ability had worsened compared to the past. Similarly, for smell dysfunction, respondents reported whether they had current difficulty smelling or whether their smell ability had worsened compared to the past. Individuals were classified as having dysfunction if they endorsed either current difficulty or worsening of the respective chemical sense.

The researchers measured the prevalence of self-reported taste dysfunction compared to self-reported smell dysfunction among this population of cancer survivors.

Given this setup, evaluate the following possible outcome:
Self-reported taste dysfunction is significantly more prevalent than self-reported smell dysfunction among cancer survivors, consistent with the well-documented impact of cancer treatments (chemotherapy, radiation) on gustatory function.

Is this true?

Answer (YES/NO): NO